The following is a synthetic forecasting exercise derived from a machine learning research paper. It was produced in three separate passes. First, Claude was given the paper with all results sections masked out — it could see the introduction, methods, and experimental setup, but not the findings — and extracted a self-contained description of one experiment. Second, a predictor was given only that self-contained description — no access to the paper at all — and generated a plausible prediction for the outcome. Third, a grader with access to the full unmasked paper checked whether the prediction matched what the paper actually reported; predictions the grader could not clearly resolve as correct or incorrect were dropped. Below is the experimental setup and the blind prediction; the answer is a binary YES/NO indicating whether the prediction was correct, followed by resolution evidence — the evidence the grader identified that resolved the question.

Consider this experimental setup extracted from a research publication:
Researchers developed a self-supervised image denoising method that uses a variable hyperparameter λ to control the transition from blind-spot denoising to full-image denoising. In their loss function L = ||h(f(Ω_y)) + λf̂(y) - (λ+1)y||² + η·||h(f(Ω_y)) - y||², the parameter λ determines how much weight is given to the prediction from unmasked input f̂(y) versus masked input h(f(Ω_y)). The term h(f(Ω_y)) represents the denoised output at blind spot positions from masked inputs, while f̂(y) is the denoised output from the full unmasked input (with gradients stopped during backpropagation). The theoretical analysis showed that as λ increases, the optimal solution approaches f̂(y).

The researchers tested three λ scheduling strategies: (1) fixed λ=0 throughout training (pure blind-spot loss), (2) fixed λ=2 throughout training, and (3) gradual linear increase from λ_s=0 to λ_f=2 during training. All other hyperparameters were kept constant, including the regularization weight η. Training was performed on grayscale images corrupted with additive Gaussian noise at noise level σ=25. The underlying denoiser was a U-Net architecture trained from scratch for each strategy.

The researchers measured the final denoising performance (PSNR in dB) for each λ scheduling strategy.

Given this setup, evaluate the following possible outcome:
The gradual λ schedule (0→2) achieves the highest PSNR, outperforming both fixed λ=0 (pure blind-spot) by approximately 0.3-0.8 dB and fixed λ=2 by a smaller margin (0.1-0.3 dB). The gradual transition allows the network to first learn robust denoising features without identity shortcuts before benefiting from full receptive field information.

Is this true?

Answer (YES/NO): NO